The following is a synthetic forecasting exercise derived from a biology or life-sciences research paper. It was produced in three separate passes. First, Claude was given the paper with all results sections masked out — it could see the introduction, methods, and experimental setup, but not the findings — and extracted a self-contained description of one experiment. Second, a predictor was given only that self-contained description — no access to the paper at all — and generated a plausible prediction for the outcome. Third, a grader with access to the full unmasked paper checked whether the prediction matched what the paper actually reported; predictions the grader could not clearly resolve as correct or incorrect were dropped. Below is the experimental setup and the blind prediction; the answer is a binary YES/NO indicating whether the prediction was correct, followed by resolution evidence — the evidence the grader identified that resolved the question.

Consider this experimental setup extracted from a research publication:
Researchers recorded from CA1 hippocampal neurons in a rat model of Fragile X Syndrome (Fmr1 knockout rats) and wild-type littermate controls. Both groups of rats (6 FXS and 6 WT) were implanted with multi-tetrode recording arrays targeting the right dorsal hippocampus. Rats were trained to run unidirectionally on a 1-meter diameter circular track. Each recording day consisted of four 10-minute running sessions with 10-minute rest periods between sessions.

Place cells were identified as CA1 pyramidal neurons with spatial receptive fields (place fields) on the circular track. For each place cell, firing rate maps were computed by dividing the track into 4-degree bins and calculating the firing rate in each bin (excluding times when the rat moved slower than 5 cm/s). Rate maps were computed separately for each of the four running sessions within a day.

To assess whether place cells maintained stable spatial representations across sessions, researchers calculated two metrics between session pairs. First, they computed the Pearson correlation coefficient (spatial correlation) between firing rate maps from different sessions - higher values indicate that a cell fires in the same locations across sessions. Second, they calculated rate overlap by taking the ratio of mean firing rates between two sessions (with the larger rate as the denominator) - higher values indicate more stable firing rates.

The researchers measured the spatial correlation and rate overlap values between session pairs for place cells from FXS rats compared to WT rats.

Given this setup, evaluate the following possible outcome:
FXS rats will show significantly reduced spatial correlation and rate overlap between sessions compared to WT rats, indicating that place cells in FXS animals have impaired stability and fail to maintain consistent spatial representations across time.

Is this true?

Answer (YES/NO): YES